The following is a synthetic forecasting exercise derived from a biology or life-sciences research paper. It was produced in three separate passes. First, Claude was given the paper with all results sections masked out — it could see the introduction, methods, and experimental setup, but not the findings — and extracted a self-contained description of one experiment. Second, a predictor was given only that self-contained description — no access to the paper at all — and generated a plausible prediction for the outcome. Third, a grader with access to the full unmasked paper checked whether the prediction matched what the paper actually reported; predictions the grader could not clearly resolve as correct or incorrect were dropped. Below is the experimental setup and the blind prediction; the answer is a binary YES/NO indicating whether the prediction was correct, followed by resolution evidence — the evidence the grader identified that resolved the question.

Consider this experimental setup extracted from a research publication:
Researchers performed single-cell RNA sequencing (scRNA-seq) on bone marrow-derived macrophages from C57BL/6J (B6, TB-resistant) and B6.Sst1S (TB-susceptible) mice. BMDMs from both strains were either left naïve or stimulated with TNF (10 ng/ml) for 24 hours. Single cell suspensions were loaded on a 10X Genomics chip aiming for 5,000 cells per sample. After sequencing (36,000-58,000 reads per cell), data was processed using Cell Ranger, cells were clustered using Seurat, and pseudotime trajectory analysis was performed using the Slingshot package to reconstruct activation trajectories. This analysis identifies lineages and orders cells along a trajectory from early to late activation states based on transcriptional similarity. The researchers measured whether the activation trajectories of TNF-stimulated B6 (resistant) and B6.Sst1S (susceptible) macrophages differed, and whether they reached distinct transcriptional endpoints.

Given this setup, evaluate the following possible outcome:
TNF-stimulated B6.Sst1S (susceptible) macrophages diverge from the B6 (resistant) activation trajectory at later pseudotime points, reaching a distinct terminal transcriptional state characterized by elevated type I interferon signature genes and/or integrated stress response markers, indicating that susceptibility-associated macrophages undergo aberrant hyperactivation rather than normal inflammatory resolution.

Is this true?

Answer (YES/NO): YES